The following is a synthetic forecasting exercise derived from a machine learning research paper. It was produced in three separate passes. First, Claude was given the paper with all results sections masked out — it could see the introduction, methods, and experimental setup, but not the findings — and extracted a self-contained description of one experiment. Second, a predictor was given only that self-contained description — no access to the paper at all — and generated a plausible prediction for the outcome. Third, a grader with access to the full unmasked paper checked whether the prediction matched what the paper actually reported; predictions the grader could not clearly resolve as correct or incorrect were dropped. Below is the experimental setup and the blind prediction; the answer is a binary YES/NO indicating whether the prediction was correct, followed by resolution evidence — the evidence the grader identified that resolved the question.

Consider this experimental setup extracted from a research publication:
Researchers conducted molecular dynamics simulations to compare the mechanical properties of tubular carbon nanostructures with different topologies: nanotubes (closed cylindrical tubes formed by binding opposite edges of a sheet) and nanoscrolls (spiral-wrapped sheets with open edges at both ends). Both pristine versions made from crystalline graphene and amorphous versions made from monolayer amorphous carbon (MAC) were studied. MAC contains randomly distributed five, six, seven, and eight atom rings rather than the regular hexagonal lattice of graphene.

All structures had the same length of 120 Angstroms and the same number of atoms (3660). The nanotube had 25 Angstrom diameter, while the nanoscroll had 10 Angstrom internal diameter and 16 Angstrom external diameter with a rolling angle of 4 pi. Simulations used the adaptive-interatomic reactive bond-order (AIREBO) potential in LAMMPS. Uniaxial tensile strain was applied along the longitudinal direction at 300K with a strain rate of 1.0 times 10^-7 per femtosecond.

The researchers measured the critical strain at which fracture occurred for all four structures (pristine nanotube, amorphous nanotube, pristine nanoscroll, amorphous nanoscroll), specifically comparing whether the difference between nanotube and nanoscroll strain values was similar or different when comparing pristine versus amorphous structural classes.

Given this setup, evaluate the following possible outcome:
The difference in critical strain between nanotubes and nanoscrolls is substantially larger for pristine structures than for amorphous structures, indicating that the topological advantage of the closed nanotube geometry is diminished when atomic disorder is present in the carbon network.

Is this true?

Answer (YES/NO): YES